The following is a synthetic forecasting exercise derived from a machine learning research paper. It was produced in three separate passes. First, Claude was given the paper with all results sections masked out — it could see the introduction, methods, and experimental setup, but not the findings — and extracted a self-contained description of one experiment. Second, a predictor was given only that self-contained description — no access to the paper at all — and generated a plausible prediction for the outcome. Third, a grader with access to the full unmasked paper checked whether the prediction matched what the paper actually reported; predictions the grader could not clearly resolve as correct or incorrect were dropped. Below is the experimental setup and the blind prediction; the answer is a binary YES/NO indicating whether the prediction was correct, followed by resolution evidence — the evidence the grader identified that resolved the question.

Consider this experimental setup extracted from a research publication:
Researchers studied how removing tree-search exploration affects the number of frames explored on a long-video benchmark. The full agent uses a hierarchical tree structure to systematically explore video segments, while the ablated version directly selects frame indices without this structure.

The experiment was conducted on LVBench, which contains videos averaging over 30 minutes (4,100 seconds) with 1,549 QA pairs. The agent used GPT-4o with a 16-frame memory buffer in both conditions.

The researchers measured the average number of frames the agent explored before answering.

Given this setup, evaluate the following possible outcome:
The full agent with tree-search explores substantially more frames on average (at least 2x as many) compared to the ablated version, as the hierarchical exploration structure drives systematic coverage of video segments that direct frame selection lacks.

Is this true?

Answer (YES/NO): NO